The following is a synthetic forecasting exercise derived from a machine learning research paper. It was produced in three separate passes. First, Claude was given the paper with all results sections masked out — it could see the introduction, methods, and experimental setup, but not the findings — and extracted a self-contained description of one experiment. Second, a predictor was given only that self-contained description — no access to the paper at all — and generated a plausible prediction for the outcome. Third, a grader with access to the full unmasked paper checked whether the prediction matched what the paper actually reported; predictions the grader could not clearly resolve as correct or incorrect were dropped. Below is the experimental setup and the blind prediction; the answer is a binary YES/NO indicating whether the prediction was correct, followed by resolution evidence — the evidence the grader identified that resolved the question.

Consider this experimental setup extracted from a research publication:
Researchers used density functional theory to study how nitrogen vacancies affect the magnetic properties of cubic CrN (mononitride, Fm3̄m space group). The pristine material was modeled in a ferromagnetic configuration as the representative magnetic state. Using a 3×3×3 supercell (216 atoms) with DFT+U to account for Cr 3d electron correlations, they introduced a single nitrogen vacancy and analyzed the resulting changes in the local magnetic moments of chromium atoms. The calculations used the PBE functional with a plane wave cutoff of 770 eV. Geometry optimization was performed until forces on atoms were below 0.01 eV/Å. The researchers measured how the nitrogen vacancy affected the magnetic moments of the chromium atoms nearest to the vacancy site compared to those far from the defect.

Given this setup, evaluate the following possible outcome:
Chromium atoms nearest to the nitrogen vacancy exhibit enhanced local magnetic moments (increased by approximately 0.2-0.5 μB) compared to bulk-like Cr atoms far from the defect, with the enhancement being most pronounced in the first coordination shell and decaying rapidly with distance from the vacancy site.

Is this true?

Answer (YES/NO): NO